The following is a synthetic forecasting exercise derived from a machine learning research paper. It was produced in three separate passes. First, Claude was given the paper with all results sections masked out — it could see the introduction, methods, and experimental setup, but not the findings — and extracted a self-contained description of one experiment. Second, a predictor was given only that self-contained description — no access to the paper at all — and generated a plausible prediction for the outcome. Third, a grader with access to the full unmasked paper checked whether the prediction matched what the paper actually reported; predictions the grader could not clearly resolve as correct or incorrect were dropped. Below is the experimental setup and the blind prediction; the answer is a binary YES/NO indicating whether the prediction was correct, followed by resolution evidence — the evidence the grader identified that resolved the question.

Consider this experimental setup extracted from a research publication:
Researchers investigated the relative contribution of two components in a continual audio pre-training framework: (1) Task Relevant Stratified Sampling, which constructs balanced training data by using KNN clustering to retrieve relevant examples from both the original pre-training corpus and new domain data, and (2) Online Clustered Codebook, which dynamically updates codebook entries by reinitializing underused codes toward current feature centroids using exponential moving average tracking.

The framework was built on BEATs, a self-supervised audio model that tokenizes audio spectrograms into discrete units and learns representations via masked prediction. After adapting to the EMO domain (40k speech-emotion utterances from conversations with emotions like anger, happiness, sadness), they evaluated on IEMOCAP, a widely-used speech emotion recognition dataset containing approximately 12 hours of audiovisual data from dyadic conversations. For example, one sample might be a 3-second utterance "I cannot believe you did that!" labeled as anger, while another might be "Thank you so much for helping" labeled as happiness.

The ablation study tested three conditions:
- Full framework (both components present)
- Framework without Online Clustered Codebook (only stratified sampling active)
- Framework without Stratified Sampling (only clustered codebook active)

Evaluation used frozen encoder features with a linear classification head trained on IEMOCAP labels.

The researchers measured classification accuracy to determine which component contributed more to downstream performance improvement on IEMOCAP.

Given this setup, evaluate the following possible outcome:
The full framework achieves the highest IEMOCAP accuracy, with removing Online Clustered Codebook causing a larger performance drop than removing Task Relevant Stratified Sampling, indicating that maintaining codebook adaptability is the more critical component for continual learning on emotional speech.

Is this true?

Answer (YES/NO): YES